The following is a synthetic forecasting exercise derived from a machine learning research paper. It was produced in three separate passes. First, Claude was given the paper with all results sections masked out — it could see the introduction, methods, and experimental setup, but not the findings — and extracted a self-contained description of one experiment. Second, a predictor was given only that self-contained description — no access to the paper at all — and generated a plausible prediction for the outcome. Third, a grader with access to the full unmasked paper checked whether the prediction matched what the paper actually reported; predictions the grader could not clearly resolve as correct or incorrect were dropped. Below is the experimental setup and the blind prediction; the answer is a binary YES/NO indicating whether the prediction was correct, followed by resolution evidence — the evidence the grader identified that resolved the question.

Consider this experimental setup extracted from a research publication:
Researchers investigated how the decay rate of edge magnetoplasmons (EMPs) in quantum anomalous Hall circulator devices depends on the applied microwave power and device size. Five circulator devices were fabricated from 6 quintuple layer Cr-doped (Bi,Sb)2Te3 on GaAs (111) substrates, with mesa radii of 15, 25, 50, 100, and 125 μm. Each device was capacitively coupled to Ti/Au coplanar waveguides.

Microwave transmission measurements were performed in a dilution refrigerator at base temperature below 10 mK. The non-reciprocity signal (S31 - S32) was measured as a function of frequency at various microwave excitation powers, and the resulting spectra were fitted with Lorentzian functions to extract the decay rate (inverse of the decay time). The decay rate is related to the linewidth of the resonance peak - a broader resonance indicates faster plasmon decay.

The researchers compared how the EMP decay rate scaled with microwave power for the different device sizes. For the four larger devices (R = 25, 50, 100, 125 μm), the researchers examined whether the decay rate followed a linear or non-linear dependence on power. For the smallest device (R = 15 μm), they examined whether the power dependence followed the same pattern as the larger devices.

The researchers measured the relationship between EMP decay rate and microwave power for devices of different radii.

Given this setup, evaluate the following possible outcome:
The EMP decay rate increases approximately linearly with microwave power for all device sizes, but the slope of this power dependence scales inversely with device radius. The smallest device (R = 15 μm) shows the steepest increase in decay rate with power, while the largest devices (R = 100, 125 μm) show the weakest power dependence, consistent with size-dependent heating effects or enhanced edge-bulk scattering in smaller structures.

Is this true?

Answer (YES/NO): NO